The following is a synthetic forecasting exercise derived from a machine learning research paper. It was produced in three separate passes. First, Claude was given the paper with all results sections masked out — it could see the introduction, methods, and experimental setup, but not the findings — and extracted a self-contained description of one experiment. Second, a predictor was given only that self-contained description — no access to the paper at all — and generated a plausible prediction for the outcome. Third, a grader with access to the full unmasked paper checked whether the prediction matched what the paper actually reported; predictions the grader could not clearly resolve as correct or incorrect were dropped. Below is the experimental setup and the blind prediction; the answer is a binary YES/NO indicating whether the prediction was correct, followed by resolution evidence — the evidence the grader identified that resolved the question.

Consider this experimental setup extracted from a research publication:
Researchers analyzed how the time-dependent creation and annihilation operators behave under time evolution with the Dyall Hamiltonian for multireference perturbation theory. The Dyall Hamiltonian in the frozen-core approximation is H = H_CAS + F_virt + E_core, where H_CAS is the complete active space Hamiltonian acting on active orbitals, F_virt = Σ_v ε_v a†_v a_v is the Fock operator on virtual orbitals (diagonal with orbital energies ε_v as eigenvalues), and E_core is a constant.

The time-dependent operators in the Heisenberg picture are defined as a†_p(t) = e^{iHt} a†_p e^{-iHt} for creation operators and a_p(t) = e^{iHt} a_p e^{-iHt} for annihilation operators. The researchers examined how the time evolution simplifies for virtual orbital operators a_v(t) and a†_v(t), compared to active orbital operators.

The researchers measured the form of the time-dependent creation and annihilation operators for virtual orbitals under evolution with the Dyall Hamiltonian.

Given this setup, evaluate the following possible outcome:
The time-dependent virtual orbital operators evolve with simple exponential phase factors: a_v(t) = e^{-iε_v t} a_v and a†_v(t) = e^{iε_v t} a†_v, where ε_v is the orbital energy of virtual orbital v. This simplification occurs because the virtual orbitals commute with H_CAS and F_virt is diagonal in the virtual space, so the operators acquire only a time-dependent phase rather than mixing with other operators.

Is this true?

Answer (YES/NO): YES